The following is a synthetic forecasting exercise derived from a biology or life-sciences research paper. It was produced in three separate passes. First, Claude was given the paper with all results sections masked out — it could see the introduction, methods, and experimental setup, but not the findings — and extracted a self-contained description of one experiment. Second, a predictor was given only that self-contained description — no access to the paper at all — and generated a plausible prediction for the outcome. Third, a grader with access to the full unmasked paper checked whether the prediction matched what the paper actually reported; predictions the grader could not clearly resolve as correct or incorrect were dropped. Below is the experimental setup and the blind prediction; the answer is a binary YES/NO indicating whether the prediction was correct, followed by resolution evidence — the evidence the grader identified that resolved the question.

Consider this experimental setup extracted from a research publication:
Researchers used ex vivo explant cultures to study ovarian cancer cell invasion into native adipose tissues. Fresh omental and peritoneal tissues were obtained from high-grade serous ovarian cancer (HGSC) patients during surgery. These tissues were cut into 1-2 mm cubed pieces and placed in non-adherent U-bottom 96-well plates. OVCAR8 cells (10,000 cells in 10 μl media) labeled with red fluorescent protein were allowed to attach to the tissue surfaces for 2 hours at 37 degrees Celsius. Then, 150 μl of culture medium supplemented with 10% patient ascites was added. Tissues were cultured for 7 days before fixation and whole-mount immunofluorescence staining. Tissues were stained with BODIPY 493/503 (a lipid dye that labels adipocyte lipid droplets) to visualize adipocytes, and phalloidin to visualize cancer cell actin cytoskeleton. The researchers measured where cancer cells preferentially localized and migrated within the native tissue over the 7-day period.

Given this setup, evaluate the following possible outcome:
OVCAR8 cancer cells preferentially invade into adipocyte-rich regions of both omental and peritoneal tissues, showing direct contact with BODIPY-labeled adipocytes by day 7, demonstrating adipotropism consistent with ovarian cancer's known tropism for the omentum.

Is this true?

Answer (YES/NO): YES